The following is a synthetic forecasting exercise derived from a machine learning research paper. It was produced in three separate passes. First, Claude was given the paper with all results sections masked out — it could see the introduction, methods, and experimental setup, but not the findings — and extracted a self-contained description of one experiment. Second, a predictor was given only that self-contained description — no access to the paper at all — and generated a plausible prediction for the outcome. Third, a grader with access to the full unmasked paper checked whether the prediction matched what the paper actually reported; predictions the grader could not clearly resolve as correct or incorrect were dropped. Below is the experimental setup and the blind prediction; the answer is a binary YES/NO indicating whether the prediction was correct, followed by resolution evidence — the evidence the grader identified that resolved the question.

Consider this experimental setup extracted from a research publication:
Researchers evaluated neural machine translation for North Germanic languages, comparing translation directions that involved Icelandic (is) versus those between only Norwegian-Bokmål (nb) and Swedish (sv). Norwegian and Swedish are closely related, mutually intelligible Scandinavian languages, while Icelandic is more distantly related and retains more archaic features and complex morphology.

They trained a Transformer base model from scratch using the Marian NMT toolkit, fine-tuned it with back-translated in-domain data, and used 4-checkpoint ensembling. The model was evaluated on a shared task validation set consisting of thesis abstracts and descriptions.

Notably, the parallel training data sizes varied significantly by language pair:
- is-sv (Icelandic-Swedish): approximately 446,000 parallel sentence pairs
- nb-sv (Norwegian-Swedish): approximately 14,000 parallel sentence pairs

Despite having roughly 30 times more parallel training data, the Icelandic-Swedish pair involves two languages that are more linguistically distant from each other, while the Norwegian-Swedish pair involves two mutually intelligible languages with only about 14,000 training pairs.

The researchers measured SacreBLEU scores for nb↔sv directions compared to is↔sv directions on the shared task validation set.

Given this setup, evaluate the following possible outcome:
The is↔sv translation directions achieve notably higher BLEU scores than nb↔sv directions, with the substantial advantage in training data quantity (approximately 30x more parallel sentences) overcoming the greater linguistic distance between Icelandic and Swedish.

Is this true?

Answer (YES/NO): NO